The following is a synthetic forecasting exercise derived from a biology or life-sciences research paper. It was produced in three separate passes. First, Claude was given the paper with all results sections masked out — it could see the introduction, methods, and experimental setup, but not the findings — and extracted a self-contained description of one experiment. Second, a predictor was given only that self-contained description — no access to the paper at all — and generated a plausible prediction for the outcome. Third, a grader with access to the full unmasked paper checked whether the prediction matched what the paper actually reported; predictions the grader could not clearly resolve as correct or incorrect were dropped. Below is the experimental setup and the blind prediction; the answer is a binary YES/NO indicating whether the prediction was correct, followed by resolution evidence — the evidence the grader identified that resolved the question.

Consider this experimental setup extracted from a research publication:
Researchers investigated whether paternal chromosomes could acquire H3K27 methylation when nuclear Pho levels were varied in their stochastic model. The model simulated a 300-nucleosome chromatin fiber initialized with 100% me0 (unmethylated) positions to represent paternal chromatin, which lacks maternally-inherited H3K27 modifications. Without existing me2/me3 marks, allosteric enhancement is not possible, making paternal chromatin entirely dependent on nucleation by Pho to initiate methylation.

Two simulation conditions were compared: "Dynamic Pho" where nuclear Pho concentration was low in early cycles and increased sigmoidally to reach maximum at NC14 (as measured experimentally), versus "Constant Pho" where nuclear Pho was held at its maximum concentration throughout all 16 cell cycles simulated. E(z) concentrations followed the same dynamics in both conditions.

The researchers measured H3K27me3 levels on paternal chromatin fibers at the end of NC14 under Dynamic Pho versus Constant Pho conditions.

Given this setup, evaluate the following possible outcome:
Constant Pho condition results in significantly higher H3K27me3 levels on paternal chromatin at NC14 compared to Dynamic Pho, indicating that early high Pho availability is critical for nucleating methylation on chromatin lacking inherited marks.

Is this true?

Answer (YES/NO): NO